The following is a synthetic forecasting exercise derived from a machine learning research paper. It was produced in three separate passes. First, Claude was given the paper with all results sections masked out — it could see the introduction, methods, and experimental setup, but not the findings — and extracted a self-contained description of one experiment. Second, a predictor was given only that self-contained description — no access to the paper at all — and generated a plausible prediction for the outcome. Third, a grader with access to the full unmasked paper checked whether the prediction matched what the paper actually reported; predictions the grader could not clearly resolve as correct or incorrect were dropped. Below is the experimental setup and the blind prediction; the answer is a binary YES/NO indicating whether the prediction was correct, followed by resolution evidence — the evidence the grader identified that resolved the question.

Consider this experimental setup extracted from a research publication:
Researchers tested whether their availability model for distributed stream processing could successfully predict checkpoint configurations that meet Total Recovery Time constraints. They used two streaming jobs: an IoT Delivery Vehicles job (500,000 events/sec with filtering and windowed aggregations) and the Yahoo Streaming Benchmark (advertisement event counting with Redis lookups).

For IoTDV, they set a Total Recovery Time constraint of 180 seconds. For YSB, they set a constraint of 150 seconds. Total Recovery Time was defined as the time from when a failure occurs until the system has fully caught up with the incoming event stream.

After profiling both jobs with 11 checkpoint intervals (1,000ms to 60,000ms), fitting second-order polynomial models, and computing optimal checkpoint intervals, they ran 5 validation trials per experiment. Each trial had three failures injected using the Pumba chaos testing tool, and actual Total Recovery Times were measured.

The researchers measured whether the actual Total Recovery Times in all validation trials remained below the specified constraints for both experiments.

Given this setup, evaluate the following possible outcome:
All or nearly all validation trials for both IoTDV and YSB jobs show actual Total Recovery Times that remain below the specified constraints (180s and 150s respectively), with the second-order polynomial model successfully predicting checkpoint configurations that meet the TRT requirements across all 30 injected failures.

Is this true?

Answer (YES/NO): YES